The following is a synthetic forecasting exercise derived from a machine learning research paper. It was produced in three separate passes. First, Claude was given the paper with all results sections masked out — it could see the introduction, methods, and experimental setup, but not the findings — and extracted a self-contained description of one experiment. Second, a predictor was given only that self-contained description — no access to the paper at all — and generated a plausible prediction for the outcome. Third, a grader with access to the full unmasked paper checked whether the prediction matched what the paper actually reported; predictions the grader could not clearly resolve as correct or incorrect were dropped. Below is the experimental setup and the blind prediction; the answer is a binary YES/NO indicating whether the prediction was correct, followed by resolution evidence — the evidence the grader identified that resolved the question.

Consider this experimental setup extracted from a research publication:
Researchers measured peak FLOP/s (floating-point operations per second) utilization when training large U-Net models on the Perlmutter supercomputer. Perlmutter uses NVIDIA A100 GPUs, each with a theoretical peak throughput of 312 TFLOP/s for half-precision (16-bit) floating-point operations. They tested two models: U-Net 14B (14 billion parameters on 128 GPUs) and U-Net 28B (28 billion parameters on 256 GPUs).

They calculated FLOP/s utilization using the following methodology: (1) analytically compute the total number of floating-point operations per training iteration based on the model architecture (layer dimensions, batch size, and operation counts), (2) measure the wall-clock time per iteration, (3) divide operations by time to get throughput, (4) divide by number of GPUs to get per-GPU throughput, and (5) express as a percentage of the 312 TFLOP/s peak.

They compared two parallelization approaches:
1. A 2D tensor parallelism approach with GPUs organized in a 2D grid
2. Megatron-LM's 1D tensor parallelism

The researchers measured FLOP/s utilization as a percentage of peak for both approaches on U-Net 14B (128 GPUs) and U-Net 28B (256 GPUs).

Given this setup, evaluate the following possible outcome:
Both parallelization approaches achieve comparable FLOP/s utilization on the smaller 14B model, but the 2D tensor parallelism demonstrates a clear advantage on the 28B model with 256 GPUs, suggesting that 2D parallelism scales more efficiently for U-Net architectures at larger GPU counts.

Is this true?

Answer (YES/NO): NO